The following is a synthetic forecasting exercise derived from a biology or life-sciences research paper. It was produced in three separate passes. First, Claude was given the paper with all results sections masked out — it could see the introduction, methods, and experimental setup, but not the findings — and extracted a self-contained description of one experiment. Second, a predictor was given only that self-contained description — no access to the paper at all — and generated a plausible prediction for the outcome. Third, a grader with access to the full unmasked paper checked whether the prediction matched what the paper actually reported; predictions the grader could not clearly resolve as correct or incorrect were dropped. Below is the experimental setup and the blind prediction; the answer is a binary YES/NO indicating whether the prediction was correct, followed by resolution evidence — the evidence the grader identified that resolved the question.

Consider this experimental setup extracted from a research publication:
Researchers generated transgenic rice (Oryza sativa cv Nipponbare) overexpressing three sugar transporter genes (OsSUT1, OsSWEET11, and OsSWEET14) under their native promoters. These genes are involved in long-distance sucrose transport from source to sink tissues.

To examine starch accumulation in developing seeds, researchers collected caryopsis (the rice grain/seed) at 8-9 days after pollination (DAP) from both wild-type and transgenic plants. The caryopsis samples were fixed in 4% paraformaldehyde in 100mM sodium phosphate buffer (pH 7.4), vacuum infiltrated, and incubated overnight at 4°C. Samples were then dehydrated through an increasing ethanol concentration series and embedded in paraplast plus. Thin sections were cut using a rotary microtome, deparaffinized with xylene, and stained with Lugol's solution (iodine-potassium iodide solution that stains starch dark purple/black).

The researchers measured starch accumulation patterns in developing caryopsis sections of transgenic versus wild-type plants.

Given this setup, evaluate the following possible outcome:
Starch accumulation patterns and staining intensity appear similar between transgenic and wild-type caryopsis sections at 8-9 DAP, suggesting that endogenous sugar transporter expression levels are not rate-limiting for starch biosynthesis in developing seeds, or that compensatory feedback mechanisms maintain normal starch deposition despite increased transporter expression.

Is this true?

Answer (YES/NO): NO